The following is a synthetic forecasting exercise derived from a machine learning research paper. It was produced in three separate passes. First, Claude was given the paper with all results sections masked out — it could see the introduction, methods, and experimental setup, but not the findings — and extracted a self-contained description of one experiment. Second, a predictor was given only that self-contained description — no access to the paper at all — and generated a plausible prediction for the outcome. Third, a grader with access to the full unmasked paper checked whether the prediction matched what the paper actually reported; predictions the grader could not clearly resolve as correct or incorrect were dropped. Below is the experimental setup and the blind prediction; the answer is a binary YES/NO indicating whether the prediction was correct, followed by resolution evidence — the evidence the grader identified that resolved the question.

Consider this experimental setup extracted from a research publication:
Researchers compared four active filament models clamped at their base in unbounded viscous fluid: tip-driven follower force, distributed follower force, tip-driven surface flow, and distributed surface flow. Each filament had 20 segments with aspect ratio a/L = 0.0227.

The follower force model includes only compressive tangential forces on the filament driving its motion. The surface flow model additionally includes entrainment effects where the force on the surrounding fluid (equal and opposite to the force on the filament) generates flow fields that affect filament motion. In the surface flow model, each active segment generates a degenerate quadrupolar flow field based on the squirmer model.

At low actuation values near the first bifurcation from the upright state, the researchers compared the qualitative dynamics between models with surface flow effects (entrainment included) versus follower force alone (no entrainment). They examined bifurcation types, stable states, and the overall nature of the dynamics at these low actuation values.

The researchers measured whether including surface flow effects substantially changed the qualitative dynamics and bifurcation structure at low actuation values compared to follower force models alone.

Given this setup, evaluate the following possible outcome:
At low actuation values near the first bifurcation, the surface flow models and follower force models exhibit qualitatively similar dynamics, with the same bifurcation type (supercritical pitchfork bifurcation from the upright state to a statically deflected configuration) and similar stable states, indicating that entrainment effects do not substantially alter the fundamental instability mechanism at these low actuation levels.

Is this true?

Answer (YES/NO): NO